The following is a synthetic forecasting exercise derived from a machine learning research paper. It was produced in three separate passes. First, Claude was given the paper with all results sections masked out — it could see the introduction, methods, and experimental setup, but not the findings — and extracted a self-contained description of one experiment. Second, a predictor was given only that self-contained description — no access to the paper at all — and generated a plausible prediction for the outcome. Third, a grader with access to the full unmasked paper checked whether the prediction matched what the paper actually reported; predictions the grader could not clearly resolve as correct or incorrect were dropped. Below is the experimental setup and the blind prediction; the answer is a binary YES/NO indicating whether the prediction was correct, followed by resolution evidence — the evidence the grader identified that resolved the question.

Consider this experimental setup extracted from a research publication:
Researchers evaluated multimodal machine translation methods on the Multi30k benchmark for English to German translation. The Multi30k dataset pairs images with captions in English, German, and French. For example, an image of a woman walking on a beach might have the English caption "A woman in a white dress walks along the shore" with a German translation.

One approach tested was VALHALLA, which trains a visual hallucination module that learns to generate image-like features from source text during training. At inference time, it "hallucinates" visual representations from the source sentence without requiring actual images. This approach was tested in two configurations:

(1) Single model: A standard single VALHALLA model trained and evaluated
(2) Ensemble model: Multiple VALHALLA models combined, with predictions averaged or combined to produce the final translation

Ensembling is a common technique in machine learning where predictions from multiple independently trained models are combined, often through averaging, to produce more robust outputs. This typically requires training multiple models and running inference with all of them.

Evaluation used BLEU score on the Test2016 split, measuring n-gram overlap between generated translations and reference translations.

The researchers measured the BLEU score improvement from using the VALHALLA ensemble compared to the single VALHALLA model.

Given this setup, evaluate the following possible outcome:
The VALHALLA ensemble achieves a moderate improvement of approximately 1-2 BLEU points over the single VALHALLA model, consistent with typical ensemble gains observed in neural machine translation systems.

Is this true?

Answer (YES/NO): NO